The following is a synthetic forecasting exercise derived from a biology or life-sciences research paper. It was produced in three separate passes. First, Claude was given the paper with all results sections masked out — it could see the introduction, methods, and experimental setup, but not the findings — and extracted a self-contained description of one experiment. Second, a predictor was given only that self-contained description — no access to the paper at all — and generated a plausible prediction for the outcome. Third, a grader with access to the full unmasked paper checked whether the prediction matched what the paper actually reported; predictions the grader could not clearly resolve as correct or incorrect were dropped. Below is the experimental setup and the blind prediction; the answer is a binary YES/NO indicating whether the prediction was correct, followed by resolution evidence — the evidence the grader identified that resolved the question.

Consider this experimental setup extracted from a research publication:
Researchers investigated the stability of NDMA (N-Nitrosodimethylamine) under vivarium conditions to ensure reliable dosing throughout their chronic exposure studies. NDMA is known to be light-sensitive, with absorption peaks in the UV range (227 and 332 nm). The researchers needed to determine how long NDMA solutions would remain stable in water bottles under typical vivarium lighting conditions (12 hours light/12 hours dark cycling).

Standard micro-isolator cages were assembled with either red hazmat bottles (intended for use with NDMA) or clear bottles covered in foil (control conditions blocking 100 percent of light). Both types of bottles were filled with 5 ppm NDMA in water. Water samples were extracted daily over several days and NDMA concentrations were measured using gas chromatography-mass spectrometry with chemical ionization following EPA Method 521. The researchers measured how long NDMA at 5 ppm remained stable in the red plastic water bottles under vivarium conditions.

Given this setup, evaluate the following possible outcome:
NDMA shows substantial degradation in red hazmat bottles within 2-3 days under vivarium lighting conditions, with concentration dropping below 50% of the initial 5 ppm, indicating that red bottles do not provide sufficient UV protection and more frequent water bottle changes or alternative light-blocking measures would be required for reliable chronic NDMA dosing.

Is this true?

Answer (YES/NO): NO